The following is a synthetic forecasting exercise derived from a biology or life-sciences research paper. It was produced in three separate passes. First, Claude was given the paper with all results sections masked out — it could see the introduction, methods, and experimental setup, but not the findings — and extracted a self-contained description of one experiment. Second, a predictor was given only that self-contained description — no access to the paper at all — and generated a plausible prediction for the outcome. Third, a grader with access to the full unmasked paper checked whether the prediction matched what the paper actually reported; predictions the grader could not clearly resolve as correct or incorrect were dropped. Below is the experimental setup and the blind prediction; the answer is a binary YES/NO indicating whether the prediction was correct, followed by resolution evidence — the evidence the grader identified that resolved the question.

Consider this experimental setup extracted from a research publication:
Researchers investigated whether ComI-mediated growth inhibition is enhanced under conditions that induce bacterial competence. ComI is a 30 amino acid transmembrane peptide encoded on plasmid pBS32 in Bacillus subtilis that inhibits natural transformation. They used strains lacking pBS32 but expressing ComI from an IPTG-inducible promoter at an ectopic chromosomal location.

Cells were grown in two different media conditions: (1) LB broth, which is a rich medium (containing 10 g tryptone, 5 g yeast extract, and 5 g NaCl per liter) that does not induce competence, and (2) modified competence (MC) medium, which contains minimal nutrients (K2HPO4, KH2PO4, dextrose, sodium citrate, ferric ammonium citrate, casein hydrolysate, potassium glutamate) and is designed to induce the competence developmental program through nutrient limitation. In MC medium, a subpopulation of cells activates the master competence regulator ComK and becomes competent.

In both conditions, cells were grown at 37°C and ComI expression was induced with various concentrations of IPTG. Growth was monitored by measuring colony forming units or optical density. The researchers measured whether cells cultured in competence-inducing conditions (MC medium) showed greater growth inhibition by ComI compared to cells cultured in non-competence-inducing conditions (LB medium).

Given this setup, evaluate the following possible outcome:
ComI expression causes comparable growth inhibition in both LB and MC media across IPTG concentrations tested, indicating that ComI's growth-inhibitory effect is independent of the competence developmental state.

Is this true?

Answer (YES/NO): NO